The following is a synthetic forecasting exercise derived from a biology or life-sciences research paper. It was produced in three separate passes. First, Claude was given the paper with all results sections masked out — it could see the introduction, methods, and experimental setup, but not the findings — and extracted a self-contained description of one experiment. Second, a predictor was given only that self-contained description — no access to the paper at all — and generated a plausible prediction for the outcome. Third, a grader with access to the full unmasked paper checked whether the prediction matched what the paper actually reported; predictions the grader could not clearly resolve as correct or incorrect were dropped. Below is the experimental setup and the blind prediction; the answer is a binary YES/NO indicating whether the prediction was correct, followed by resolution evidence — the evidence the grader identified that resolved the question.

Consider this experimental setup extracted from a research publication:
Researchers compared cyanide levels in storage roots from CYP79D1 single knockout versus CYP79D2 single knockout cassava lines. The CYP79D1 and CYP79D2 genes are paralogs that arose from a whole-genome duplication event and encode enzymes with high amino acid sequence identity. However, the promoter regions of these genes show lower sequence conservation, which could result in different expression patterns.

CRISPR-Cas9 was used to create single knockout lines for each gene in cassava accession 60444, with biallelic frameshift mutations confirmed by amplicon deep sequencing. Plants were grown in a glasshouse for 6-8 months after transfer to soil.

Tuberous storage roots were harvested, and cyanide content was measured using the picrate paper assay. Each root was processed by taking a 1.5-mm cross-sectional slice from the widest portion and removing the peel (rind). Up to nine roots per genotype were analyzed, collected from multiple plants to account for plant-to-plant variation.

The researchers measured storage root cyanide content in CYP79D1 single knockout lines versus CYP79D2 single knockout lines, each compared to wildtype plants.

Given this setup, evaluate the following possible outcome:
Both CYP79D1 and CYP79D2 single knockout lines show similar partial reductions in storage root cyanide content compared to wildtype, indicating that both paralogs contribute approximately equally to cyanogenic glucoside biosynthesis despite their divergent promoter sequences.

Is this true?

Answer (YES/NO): NO